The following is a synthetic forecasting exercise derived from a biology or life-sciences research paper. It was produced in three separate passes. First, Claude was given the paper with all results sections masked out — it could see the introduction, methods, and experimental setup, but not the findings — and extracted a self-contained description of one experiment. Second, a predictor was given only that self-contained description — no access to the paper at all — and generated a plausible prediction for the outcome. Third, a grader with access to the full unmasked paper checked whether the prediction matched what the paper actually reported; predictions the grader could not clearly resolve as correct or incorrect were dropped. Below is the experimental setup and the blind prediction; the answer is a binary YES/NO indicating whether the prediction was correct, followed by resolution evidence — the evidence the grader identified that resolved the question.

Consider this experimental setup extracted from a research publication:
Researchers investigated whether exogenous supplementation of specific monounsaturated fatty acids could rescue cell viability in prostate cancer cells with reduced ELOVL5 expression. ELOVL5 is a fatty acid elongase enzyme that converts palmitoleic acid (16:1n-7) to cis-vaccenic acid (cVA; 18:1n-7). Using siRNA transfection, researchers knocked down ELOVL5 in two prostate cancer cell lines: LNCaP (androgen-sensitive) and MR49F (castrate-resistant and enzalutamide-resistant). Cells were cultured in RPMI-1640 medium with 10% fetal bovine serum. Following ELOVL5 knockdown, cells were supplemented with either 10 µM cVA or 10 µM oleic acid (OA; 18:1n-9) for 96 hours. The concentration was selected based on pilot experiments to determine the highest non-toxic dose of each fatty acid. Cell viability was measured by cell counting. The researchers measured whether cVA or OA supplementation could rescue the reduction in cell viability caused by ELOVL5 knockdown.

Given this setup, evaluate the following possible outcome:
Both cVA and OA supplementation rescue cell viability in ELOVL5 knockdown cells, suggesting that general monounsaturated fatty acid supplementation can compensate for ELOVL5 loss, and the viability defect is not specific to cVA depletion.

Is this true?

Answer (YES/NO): NO